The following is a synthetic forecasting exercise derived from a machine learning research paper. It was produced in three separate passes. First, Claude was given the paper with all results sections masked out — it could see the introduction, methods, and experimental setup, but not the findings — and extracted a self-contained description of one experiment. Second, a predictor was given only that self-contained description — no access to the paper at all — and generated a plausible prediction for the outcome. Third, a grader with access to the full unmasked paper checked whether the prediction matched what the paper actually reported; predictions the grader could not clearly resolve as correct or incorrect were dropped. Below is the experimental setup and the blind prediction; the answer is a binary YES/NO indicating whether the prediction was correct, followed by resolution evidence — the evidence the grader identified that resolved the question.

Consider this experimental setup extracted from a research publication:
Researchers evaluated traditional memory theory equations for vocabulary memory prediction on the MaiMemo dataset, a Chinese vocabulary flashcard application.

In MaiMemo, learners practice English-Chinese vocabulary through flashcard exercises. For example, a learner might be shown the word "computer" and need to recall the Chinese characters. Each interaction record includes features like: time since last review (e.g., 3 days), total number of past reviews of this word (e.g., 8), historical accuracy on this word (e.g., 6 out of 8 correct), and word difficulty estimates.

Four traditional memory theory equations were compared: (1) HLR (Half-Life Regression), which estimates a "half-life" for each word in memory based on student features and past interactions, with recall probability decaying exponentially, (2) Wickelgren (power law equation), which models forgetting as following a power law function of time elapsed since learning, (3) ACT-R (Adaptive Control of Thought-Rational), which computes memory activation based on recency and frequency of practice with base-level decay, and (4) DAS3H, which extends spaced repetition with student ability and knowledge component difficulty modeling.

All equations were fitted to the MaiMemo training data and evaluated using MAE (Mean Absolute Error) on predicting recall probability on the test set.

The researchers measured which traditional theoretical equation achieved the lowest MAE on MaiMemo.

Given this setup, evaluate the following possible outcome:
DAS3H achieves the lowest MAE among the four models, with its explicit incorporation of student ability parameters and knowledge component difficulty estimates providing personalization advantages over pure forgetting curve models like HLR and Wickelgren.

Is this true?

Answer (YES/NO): YES